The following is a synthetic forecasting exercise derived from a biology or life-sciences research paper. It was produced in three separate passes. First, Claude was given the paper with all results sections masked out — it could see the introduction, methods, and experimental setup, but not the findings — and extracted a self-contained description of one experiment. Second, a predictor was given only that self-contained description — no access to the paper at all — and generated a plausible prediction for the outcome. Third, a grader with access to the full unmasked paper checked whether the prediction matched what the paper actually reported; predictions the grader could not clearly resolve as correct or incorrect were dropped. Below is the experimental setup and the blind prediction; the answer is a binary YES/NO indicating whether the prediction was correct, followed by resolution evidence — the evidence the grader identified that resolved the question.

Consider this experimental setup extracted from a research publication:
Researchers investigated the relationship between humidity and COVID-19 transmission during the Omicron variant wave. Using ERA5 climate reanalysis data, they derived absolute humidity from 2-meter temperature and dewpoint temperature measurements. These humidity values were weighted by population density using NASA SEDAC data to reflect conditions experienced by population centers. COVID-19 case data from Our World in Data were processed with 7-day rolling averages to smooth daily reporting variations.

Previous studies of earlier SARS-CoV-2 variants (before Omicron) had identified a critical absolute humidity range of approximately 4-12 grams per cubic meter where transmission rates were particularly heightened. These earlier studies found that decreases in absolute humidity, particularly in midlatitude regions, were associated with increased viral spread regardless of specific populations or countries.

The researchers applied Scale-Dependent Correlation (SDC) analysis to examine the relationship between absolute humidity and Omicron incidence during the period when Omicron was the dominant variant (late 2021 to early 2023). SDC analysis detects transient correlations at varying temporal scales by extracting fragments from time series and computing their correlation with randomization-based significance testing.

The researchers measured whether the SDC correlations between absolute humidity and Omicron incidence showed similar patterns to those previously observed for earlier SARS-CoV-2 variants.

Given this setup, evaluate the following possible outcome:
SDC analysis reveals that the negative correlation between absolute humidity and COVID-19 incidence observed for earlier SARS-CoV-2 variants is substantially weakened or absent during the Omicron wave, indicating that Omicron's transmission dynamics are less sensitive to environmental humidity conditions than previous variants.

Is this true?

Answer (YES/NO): NO